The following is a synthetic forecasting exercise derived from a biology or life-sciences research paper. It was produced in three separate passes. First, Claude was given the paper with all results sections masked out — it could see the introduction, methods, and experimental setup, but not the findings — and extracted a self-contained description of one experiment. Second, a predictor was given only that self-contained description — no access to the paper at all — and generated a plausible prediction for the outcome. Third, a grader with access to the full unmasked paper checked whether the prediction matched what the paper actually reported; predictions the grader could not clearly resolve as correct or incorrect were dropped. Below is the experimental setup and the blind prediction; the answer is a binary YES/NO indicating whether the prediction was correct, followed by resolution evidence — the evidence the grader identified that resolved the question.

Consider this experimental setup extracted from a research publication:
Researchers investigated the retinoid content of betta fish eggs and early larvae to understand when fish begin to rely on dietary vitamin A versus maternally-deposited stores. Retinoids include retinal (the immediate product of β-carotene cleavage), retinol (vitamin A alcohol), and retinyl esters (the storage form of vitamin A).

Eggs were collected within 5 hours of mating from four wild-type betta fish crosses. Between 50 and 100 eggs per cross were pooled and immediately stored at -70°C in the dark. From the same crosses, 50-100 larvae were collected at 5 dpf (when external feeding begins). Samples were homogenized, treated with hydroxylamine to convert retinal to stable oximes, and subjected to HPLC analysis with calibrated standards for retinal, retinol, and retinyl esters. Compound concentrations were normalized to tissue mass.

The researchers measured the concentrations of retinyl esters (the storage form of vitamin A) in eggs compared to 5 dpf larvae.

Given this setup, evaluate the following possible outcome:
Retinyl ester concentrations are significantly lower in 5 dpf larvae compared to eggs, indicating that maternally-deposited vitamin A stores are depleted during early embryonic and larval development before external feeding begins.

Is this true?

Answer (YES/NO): NO